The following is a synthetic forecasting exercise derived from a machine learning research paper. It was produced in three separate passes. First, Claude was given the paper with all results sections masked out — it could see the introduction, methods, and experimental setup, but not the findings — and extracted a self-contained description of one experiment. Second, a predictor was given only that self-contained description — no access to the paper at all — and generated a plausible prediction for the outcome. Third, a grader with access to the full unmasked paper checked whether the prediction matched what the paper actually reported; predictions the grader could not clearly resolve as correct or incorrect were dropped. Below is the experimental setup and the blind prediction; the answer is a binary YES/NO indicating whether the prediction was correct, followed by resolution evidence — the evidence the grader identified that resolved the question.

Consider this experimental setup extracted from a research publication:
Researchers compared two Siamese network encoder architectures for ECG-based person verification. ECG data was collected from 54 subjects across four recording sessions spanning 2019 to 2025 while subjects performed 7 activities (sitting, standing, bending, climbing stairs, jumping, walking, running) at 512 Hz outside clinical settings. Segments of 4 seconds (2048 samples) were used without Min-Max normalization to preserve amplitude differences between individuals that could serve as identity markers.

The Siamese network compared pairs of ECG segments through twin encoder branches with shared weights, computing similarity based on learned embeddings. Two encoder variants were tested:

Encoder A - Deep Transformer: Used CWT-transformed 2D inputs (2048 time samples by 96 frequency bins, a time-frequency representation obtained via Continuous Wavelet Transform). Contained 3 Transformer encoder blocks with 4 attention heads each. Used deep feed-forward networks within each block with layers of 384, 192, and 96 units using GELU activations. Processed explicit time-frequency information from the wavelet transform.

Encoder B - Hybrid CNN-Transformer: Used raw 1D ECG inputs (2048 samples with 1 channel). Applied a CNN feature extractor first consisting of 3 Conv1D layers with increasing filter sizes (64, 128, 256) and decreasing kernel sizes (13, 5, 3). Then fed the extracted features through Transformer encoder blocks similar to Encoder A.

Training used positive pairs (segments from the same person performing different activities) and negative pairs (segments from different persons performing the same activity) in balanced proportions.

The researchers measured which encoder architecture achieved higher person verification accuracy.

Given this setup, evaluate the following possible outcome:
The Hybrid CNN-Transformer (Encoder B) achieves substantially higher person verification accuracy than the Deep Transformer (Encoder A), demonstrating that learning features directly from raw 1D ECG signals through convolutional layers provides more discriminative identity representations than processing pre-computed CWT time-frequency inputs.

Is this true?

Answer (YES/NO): YES